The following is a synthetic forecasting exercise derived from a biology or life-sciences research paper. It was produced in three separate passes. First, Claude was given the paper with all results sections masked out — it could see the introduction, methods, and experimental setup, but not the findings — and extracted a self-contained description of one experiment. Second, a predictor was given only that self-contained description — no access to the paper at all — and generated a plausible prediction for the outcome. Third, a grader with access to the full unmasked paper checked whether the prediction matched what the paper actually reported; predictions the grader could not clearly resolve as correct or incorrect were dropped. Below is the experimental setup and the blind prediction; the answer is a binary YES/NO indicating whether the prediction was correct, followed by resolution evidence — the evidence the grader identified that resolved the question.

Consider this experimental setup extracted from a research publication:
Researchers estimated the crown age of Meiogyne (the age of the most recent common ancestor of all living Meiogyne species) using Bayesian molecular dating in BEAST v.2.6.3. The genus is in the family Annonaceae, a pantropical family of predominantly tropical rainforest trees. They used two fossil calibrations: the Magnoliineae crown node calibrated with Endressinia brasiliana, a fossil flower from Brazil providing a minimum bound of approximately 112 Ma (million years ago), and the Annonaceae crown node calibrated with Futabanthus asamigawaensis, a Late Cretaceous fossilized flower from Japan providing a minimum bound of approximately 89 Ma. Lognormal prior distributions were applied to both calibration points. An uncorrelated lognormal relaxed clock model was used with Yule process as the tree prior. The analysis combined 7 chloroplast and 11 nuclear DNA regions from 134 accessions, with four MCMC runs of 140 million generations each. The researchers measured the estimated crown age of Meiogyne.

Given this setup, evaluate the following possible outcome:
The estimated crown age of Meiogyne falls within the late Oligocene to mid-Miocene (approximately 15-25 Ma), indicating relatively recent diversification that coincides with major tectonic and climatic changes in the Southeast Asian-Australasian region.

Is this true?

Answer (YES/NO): YES